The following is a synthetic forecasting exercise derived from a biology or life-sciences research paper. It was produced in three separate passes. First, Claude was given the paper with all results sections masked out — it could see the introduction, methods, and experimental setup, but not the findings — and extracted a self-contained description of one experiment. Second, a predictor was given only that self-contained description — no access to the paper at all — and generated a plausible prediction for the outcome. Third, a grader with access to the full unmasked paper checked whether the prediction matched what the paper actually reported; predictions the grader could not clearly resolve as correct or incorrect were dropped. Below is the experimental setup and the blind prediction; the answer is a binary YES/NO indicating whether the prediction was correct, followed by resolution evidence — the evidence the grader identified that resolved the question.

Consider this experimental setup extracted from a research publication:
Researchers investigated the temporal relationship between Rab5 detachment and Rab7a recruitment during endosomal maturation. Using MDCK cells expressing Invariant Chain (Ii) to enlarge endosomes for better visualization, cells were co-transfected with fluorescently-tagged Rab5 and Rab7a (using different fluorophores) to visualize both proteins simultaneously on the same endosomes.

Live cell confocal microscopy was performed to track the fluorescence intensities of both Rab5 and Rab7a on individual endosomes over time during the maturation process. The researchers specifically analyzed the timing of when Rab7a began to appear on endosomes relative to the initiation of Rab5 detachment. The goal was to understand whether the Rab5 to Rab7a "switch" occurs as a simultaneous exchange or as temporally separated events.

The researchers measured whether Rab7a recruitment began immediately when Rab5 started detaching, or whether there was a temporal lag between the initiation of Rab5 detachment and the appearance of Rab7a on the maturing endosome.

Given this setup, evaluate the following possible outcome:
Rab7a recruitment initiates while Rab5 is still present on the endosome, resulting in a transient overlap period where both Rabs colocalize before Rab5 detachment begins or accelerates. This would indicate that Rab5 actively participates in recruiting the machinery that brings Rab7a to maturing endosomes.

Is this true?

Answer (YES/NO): NO